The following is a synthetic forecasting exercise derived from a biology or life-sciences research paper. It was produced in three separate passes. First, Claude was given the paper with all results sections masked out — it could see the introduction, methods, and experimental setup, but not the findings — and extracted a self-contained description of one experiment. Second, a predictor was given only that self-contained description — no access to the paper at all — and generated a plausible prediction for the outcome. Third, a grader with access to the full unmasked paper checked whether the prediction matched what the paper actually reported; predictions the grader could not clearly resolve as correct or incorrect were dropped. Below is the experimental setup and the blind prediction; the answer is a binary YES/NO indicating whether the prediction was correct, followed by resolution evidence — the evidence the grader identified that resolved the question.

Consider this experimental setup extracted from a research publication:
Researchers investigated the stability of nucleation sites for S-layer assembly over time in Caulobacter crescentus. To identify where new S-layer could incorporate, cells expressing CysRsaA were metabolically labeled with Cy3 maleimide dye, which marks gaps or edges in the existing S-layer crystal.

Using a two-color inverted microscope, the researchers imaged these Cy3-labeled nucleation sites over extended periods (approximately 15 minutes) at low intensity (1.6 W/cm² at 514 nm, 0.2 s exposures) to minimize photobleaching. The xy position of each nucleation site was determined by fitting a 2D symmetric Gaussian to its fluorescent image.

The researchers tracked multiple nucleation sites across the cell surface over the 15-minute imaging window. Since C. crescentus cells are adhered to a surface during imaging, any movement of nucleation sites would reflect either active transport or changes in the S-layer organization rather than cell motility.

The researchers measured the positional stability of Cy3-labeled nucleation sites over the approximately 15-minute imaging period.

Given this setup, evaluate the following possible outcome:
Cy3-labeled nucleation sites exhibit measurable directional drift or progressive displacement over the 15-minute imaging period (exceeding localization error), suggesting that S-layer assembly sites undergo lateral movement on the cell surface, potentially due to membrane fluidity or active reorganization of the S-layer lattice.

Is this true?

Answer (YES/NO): NO